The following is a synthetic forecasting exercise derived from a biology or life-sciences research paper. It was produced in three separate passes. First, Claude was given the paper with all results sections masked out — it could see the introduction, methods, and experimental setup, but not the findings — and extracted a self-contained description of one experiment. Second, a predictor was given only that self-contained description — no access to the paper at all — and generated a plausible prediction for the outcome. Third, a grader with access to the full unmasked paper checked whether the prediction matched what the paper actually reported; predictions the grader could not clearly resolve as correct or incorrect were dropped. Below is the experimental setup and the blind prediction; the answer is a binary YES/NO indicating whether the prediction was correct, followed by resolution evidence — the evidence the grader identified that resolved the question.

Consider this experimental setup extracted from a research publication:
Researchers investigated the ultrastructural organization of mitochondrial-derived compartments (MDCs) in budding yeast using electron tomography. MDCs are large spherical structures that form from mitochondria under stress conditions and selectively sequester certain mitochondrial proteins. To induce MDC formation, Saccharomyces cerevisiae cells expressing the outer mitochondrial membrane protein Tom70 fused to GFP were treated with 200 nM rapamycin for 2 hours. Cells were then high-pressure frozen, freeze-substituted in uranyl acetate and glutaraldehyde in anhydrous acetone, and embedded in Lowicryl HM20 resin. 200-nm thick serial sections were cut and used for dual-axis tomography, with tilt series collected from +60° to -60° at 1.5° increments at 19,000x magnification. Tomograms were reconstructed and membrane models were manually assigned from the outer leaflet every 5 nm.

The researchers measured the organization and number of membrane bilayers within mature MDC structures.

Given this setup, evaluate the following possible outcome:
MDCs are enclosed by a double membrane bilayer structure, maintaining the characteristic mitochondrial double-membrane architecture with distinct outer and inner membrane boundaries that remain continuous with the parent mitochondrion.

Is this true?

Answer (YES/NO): NO